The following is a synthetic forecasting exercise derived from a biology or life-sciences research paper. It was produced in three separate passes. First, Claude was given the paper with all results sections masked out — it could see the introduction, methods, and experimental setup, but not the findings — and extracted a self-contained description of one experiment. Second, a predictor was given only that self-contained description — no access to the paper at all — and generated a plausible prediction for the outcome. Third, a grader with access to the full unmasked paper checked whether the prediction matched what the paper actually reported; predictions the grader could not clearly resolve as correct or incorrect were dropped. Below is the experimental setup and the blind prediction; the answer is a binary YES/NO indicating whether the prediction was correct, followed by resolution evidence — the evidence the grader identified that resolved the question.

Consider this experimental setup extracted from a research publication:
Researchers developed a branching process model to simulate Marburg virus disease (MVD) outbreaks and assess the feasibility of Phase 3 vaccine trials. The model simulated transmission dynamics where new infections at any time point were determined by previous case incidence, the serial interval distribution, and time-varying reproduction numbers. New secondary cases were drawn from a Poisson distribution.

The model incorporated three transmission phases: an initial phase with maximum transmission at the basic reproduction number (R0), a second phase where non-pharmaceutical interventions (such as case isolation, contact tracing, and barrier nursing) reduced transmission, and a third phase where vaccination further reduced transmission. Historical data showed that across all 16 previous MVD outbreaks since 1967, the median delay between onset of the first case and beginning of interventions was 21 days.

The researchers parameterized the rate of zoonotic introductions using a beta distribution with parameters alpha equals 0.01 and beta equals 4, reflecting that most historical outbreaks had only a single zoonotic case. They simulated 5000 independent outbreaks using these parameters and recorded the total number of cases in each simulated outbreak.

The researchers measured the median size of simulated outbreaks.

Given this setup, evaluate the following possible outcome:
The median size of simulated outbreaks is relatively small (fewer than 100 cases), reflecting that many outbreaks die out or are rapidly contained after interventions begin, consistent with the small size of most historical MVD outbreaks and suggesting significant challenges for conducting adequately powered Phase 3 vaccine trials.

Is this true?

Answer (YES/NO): YES